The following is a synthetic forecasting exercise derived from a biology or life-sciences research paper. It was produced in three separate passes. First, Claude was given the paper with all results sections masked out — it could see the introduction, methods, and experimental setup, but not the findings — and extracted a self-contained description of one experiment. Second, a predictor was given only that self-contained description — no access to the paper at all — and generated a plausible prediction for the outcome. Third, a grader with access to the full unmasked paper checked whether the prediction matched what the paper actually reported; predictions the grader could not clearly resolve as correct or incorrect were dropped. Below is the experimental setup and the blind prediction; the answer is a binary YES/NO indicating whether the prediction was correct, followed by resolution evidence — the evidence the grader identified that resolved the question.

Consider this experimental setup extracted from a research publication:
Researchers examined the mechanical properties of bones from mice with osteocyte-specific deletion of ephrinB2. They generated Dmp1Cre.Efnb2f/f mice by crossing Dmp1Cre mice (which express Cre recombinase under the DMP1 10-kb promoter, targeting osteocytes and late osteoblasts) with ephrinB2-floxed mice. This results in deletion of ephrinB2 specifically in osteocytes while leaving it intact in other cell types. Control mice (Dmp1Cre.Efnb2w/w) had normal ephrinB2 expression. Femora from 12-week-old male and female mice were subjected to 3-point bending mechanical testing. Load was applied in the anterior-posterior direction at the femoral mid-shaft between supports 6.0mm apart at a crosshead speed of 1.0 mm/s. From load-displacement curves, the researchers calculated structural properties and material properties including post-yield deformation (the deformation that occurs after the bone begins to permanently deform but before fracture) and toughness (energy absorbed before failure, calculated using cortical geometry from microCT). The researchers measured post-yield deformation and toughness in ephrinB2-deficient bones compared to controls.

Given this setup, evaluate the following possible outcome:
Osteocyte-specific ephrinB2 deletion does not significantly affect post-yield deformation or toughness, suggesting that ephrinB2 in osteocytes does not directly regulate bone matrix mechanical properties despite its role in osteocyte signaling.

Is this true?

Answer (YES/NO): NO